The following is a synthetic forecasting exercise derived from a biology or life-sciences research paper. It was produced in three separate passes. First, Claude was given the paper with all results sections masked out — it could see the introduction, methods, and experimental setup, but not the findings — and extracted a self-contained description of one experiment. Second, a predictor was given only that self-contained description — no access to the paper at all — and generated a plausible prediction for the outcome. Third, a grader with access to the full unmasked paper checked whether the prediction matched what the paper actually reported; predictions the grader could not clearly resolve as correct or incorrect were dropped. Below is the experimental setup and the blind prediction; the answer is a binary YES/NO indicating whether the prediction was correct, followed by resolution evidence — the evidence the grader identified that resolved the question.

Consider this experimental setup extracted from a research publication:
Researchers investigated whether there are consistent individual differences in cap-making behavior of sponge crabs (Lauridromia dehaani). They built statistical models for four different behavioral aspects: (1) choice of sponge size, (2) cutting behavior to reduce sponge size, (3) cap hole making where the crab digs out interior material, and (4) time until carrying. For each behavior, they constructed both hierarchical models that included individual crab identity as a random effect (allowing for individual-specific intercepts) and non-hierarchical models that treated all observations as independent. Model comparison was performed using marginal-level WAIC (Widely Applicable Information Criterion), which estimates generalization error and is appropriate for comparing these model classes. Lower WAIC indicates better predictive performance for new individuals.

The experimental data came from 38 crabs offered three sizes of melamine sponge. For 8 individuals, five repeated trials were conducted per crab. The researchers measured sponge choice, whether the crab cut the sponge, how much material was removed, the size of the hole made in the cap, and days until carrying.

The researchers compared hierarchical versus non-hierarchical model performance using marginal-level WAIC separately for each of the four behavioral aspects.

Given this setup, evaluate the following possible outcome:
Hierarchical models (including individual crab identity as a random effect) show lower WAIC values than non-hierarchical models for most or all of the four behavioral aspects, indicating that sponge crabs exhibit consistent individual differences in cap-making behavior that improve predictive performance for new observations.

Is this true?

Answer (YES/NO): YES